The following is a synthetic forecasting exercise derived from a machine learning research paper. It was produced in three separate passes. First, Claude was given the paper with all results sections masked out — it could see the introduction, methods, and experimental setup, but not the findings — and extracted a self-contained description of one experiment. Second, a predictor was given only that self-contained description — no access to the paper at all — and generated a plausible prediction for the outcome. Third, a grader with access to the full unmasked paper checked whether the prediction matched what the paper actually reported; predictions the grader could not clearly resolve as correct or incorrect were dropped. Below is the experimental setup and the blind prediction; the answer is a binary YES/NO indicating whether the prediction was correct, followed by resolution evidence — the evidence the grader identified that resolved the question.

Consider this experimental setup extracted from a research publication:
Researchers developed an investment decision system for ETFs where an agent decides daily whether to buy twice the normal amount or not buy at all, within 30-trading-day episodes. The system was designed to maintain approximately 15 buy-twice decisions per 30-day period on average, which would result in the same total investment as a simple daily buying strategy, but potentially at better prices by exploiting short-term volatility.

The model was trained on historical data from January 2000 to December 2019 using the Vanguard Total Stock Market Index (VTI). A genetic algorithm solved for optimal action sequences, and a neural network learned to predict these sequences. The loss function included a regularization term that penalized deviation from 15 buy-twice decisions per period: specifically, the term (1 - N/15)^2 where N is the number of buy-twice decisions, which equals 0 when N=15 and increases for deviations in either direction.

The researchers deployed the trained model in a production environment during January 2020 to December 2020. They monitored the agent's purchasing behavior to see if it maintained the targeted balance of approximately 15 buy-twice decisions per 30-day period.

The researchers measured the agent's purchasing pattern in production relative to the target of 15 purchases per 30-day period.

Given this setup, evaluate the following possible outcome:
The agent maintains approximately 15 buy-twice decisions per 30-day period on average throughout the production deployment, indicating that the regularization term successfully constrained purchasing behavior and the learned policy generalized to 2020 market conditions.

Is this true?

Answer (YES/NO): NO